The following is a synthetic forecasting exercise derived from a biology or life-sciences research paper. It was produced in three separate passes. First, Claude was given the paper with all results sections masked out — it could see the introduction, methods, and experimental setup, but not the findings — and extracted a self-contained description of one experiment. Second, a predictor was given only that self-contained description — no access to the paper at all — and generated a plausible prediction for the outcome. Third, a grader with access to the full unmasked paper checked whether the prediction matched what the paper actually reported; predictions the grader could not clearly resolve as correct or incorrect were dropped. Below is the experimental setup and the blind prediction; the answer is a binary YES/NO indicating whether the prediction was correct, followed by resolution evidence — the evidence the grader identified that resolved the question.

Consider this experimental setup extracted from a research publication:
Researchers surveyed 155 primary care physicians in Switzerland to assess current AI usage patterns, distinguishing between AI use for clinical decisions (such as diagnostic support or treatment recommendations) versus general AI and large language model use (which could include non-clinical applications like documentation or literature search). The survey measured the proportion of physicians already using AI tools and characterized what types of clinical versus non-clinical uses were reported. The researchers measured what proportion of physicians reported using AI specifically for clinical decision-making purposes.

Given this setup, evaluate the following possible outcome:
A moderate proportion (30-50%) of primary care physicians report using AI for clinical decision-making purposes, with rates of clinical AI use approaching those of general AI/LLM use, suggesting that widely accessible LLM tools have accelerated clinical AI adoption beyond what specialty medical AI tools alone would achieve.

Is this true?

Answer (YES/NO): NO